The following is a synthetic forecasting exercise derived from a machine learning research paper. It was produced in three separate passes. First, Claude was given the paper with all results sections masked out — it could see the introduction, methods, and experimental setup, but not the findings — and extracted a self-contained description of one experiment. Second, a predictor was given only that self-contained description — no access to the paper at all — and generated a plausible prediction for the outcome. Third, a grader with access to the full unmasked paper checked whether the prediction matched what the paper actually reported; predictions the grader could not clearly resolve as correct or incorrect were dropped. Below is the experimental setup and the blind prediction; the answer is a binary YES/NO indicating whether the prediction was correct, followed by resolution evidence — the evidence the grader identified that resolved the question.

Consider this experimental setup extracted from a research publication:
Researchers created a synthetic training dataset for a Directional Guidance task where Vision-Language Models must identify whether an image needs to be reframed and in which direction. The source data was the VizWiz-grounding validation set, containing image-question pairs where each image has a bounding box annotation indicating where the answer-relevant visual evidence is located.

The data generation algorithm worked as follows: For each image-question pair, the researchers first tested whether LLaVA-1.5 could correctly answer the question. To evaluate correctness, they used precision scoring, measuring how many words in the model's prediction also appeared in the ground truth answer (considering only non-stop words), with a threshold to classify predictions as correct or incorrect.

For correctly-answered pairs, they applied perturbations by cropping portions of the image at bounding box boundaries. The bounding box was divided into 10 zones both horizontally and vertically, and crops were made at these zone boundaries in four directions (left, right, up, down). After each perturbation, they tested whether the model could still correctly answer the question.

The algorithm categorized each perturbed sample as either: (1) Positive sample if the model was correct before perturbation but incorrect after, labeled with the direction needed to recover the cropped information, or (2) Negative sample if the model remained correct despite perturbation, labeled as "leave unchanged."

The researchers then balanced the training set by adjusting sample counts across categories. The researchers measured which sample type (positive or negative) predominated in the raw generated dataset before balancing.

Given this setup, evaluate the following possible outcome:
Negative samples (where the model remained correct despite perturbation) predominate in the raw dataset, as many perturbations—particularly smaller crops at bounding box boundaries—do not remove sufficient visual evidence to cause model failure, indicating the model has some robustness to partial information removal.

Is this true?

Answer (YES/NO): YES